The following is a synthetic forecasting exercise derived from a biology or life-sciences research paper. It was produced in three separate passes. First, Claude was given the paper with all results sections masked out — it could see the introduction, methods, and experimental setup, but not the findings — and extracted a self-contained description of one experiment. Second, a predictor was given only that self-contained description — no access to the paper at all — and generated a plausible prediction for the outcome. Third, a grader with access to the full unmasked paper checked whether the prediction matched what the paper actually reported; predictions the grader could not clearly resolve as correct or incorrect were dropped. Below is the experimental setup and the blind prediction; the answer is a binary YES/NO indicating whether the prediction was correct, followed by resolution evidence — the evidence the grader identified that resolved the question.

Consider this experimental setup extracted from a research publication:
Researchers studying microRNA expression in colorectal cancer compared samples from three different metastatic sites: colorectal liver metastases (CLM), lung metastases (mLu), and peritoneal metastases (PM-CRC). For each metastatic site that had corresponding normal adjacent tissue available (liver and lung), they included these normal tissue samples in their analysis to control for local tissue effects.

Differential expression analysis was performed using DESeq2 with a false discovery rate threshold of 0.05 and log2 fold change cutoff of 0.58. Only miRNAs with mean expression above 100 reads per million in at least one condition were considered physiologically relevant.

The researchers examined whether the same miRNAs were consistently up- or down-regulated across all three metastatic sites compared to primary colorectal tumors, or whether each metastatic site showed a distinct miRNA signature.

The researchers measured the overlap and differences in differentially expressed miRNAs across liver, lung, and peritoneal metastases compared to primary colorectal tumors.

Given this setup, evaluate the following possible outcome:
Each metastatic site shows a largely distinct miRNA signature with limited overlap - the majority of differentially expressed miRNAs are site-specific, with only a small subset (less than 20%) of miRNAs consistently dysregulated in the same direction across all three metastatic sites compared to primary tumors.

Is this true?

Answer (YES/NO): YES